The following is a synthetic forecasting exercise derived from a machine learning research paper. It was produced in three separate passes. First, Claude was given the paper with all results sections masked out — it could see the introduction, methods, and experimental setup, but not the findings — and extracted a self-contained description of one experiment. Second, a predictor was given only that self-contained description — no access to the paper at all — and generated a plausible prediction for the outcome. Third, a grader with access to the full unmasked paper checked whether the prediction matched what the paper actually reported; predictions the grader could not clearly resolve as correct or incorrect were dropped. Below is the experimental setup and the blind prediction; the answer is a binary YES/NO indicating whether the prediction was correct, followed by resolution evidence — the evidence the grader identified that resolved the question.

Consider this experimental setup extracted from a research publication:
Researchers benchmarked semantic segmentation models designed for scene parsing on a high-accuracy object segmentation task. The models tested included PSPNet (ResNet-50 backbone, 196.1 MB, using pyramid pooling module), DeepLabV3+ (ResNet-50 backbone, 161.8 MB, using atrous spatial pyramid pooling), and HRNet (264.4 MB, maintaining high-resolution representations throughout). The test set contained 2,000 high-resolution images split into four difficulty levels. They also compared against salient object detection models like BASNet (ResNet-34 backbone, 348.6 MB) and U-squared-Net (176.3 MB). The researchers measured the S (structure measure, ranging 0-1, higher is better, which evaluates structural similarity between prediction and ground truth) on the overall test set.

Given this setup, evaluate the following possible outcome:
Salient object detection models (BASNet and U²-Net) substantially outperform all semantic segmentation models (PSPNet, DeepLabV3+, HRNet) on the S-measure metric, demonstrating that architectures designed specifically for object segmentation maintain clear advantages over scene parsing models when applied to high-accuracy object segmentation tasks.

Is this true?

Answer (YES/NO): NO